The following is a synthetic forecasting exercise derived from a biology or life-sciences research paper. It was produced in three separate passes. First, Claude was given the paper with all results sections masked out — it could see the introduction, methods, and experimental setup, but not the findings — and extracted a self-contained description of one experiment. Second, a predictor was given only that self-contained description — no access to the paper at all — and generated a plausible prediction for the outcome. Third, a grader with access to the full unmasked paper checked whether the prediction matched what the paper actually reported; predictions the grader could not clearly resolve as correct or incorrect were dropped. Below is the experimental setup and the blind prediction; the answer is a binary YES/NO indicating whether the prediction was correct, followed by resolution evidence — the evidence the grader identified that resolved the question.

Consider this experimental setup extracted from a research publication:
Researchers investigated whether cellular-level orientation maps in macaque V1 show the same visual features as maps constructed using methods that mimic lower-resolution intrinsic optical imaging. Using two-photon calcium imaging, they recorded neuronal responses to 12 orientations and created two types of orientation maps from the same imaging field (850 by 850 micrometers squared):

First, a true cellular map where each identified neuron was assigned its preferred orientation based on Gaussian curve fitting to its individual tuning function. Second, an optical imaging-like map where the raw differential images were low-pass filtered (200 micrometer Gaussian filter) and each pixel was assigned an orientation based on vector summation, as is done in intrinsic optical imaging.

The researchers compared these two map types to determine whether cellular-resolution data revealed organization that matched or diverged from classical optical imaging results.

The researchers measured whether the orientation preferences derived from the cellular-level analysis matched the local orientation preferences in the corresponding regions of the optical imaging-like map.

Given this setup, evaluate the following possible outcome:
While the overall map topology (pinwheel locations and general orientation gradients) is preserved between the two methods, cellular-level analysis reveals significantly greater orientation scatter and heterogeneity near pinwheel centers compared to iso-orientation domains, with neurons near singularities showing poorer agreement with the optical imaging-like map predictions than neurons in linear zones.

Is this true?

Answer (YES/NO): NO